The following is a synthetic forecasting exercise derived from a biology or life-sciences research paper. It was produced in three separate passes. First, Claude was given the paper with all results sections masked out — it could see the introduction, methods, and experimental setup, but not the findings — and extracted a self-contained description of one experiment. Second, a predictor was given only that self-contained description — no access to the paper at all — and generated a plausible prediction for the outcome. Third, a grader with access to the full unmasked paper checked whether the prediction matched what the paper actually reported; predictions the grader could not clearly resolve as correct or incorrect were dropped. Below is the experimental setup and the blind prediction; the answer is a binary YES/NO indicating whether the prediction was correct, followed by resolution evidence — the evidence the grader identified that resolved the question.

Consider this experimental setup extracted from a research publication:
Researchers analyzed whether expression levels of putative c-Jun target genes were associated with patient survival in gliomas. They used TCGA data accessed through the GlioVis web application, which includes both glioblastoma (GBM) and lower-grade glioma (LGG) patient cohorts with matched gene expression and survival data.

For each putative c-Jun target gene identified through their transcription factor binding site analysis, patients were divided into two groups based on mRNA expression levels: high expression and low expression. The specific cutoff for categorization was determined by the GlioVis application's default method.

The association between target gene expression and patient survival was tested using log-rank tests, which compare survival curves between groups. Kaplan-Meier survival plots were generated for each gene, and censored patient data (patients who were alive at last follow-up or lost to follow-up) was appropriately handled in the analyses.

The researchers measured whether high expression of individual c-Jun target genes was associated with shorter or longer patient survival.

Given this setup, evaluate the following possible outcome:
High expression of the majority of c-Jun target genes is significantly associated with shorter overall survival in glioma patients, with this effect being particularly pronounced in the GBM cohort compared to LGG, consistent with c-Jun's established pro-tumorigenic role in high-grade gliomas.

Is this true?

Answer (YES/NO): NO